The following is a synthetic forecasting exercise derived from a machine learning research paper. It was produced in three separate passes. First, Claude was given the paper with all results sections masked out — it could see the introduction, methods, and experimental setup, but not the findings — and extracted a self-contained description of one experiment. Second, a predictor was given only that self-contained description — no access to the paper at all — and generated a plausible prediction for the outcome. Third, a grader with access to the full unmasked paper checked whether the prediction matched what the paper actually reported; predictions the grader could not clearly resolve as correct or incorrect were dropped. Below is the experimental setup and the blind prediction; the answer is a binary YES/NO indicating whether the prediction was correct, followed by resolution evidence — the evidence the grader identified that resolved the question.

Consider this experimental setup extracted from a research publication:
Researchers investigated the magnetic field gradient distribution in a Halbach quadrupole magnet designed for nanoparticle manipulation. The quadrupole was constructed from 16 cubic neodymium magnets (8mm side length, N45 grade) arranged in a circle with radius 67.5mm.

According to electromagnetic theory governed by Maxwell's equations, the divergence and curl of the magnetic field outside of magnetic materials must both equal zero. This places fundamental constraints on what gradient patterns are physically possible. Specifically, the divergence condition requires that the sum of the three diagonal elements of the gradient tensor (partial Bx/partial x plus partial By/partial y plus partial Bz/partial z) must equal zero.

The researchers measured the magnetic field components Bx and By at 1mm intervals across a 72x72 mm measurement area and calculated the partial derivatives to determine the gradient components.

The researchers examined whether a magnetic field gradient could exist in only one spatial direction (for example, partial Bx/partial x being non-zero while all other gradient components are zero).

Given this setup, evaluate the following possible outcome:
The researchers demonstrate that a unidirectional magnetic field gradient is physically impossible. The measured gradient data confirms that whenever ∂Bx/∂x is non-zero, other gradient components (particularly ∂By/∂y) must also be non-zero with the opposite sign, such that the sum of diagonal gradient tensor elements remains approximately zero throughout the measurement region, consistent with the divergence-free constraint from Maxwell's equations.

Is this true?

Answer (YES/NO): NO